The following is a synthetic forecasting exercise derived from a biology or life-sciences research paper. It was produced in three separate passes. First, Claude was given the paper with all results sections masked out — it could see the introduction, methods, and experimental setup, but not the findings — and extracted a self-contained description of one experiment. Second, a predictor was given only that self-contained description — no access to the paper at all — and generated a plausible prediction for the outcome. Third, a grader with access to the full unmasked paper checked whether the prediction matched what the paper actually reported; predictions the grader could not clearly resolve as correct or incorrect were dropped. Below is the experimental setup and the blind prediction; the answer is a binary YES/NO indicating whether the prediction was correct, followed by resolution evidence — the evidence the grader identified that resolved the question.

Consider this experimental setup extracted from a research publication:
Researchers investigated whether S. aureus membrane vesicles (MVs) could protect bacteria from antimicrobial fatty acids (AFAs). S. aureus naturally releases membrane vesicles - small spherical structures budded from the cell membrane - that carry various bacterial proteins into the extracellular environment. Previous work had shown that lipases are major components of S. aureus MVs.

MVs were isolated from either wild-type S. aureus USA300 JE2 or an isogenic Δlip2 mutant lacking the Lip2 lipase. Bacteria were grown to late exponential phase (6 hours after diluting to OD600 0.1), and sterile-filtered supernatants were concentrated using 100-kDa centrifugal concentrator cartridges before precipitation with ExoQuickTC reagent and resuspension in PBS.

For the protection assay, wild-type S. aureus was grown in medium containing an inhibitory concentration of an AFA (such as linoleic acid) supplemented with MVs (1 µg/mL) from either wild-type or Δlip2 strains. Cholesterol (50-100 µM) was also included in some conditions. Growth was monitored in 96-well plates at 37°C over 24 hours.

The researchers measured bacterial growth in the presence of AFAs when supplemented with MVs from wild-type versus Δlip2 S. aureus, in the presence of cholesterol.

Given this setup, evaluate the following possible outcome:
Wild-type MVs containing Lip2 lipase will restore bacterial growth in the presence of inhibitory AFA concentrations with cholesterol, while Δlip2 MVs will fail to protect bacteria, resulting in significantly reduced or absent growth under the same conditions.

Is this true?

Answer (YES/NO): YES